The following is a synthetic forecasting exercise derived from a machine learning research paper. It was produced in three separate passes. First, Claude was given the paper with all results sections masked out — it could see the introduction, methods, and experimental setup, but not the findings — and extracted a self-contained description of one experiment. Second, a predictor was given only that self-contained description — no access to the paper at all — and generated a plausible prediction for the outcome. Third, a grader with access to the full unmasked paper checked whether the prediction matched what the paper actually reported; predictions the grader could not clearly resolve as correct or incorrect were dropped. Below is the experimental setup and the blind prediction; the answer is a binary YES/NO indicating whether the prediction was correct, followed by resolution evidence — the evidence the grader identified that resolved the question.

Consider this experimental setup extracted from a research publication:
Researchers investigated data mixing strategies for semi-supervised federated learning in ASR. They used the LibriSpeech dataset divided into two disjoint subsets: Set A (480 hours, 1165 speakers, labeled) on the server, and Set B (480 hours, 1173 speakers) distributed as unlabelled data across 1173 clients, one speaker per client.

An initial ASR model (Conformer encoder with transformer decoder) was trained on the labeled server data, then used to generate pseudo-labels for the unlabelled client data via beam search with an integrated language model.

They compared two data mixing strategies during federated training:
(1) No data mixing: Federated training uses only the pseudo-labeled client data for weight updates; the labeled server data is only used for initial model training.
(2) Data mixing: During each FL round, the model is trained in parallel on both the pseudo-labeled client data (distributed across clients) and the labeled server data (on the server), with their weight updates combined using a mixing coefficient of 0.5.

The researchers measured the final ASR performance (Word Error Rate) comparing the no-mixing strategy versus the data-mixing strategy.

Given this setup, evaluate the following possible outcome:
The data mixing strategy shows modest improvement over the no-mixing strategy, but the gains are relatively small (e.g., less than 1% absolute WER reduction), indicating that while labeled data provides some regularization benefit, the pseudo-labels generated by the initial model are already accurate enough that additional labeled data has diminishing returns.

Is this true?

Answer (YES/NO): YES